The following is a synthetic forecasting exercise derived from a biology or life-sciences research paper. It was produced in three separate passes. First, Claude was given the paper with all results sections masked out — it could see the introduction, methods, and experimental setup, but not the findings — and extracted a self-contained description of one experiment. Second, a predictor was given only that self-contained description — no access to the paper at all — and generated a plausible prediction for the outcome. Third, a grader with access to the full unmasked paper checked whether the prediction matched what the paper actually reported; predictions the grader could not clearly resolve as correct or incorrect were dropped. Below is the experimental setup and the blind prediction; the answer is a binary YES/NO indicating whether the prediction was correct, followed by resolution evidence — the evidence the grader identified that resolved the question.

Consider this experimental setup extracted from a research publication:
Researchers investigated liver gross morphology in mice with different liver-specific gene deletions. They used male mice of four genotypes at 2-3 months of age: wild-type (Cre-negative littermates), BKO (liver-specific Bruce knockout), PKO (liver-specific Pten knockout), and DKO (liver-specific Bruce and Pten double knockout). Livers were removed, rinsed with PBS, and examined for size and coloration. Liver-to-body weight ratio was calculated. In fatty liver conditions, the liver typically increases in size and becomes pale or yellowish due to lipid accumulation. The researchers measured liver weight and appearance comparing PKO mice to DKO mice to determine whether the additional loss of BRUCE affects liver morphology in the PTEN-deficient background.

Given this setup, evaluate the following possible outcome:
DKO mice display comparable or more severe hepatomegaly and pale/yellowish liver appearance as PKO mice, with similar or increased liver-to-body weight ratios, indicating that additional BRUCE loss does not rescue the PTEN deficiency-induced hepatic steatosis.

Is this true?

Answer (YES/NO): YES